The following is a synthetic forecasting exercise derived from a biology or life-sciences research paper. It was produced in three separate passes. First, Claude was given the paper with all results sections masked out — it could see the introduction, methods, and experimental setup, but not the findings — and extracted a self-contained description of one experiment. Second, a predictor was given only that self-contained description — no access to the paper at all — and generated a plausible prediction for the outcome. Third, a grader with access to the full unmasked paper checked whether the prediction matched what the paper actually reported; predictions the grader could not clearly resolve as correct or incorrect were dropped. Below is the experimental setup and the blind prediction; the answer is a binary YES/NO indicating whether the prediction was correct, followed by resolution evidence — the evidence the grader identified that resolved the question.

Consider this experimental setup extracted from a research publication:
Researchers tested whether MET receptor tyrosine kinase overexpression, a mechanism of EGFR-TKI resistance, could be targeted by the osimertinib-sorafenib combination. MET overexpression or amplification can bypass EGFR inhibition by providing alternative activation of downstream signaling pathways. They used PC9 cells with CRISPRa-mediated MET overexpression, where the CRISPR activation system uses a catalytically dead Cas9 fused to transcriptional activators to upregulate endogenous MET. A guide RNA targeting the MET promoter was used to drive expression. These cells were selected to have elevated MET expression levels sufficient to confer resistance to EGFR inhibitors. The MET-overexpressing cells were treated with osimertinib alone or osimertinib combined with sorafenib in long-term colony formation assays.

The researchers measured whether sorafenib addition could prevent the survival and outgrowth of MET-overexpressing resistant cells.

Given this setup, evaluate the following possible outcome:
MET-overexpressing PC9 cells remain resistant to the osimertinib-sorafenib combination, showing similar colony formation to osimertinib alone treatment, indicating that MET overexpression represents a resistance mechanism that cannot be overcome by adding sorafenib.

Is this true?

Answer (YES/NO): NO